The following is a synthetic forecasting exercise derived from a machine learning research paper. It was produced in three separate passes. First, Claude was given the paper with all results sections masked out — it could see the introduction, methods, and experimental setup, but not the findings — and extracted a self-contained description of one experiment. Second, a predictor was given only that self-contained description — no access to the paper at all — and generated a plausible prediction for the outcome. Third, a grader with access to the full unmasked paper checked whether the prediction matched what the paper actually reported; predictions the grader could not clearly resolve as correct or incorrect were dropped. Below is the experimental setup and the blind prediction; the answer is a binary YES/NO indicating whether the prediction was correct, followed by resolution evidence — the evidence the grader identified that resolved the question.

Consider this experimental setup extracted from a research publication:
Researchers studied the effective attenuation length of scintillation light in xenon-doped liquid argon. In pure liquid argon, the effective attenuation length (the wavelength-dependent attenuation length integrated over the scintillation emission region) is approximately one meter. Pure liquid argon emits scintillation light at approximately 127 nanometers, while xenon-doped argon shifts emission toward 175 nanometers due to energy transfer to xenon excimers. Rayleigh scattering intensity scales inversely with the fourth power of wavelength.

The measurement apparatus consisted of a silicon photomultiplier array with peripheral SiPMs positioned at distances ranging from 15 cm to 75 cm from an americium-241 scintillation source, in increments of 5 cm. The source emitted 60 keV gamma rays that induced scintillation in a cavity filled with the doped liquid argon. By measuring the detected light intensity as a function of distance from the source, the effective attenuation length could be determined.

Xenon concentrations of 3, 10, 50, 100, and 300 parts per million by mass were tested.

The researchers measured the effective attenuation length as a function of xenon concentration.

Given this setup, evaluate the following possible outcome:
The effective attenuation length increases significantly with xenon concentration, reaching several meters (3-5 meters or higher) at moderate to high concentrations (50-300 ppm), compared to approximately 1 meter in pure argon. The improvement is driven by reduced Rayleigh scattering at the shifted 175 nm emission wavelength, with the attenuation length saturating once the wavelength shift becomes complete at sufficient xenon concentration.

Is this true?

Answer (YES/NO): NO